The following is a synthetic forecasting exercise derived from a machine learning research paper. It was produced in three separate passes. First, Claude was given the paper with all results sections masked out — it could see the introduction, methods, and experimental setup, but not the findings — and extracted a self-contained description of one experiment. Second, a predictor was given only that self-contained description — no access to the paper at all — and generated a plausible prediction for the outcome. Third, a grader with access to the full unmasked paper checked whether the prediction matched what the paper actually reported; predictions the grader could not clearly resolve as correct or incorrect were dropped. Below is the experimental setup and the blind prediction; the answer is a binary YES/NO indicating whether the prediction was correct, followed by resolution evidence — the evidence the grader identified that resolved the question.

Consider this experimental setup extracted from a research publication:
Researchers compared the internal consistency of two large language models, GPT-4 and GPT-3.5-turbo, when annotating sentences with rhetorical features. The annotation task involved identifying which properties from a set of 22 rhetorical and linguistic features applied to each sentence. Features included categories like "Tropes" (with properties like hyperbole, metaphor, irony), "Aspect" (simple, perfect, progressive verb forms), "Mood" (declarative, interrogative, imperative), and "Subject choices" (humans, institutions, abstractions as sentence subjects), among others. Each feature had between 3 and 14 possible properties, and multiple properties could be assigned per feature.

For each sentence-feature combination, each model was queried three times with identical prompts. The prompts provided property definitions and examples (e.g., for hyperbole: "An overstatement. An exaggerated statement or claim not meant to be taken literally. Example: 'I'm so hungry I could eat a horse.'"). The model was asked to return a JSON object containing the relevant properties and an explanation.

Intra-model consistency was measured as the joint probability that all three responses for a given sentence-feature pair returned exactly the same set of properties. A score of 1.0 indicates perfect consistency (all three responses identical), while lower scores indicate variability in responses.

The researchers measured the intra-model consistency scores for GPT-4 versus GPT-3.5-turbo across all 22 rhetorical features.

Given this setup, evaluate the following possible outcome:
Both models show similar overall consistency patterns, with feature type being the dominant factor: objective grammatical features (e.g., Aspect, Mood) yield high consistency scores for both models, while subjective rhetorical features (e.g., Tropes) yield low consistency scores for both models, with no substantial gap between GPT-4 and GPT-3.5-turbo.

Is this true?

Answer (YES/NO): NO